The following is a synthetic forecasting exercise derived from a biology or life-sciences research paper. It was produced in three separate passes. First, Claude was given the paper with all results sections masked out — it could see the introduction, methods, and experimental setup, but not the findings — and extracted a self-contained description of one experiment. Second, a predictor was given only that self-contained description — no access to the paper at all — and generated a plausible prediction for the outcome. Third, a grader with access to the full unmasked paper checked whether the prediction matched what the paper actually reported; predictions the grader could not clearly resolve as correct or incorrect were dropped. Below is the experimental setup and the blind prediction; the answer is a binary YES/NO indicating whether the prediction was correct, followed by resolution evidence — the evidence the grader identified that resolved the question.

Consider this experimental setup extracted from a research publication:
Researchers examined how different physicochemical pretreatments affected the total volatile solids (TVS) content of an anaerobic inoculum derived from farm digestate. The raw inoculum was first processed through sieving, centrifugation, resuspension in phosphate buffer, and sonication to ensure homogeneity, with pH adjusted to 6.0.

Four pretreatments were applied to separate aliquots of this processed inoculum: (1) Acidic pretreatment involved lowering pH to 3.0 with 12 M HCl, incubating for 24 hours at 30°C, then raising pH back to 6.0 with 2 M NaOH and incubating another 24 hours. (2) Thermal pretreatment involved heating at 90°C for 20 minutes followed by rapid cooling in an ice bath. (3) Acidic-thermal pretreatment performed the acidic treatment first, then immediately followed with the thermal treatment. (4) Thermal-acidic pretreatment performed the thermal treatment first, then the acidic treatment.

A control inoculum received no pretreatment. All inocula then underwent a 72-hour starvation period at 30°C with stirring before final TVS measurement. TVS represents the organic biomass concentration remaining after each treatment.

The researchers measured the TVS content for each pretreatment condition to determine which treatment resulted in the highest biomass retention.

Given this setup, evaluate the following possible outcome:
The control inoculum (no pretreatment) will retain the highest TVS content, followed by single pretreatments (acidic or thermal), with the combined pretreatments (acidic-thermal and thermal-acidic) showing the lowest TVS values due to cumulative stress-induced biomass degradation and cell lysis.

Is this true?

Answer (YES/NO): NO